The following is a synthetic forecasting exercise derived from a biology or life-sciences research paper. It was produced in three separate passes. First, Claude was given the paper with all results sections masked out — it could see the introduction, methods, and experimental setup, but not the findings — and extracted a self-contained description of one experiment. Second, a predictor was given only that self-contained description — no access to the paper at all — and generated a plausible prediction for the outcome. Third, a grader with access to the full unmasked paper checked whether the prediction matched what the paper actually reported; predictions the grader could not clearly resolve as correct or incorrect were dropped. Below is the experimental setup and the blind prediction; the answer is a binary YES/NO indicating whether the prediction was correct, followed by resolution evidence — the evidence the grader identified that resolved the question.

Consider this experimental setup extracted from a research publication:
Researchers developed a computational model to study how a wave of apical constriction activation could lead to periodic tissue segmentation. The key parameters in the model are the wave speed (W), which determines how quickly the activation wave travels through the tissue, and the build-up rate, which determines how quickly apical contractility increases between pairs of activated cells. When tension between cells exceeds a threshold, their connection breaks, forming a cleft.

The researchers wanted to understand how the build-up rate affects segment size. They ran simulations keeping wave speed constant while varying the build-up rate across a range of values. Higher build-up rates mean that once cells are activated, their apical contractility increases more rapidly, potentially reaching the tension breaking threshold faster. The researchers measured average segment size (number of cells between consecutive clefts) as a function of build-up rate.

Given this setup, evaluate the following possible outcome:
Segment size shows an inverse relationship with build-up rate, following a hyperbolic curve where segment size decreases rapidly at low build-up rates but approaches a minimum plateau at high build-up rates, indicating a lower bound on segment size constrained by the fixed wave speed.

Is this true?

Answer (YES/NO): NO